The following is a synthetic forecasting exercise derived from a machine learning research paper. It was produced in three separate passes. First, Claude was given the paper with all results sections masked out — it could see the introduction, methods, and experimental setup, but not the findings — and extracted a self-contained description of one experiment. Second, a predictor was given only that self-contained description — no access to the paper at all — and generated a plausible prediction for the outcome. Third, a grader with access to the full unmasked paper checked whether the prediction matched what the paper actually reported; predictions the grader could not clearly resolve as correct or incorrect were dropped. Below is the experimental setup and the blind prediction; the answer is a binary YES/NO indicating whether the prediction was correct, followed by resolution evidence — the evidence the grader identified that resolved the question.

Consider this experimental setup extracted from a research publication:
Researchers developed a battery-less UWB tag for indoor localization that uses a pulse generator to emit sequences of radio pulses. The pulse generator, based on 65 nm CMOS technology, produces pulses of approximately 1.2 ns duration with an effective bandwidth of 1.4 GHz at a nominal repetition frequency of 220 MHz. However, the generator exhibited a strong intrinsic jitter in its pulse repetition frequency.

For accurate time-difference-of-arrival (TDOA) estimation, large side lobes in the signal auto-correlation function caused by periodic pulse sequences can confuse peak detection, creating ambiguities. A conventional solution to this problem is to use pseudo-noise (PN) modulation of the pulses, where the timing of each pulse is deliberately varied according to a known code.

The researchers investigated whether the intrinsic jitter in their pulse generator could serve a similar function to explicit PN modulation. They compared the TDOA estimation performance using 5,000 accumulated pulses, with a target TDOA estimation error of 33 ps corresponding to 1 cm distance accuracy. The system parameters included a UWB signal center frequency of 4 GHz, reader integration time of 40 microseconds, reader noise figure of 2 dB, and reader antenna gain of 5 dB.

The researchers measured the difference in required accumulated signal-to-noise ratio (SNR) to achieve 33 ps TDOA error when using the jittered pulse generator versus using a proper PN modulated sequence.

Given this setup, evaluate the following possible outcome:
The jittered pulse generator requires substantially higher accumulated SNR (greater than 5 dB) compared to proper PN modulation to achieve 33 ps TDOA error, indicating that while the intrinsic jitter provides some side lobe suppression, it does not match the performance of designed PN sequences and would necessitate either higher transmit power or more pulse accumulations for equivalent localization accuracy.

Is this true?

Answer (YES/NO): NO